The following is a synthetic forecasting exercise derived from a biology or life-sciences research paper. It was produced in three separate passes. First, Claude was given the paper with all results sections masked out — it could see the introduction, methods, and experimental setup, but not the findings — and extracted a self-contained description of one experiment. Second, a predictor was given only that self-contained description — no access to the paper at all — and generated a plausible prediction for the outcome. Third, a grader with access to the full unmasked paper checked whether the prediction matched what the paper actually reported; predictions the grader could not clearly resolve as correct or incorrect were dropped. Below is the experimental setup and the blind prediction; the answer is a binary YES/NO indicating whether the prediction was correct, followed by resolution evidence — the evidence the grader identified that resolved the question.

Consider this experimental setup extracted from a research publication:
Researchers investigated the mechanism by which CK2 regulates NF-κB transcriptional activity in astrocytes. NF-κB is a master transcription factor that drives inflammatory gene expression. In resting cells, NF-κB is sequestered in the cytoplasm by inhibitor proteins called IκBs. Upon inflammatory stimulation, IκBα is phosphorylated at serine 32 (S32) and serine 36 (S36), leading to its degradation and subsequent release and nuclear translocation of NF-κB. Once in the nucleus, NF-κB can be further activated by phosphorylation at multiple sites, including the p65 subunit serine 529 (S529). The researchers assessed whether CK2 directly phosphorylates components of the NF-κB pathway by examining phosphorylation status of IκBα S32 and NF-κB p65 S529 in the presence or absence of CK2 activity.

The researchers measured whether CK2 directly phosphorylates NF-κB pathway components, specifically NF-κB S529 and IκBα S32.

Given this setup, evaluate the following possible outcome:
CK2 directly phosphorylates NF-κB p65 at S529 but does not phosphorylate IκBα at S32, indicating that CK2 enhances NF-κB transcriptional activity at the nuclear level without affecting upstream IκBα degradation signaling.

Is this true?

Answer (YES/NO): NO